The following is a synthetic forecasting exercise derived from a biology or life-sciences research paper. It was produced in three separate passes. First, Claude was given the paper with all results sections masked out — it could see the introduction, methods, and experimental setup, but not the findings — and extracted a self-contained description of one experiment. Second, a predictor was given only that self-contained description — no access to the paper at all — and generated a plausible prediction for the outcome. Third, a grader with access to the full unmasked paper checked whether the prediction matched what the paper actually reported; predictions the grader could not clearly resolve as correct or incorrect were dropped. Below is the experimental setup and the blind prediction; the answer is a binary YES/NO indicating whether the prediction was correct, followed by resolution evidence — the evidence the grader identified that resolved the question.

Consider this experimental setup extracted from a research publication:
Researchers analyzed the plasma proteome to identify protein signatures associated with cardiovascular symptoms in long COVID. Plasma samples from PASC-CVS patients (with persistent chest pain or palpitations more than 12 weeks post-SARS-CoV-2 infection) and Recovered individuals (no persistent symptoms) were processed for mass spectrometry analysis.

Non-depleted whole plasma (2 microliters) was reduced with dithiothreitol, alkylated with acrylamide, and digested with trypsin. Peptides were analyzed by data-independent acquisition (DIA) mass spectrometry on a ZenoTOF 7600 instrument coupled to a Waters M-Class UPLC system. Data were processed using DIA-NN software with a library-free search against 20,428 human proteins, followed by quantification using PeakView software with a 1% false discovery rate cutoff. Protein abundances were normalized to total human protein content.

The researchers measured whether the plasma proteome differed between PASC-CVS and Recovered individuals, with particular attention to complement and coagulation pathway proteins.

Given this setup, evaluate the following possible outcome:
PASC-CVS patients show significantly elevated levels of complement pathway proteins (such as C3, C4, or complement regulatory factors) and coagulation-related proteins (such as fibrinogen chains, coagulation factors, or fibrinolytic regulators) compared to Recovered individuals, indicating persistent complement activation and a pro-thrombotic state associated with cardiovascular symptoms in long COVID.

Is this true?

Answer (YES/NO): YES